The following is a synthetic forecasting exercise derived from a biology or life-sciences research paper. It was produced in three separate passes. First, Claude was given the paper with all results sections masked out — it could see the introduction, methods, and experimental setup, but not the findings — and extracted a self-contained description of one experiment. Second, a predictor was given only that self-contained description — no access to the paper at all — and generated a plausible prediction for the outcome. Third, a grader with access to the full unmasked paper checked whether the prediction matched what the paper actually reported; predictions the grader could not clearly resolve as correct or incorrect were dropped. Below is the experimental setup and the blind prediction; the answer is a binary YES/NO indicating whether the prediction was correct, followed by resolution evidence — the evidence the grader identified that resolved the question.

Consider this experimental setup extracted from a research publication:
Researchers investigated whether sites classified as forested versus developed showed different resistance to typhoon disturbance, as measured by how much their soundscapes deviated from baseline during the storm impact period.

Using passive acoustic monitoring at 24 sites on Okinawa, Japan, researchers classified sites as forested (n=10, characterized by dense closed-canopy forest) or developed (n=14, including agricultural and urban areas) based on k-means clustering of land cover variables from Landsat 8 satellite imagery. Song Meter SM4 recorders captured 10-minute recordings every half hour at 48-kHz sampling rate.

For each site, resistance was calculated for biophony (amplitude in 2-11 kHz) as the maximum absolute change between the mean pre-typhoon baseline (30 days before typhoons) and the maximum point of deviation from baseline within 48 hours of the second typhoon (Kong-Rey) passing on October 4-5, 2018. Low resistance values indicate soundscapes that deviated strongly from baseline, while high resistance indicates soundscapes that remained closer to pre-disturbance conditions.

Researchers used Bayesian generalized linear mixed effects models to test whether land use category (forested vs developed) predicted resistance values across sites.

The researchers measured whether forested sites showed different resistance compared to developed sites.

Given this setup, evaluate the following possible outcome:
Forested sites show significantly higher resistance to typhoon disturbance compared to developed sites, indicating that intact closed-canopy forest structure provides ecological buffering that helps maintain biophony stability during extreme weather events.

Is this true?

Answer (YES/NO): NO